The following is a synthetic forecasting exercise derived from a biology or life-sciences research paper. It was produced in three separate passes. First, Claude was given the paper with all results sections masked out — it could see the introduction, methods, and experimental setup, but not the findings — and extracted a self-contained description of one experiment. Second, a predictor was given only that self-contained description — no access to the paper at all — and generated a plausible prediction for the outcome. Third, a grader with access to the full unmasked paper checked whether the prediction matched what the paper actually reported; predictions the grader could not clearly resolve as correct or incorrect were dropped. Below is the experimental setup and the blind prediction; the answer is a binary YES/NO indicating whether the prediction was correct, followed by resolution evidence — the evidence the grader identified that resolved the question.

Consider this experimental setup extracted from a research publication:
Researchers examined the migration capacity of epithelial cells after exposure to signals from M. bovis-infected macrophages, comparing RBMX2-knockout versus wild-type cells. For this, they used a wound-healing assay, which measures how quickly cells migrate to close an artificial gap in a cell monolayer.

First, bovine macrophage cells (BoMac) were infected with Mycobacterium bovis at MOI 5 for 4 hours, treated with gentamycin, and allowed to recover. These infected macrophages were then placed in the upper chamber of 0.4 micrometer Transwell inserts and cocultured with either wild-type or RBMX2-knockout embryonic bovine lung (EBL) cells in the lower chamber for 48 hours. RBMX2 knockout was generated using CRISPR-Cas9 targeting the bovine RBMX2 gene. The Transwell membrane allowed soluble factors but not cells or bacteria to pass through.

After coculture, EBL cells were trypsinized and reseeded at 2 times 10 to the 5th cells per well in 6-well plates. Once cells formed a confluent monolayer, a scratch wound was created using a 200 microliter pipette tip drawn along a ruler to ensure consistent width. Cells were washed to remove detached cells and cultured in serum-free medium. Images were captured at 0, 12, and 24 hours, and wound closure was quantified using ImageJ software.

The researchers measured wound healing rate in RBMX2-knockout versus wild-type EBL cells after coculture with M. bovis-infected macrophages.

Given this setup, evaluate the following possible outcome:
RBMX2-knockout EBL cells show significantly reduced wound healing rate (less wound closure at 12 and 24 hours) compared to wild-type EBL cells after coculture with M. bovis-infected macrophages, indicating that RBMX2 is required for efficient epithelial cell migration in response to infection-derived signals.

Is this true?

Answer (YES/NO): YES